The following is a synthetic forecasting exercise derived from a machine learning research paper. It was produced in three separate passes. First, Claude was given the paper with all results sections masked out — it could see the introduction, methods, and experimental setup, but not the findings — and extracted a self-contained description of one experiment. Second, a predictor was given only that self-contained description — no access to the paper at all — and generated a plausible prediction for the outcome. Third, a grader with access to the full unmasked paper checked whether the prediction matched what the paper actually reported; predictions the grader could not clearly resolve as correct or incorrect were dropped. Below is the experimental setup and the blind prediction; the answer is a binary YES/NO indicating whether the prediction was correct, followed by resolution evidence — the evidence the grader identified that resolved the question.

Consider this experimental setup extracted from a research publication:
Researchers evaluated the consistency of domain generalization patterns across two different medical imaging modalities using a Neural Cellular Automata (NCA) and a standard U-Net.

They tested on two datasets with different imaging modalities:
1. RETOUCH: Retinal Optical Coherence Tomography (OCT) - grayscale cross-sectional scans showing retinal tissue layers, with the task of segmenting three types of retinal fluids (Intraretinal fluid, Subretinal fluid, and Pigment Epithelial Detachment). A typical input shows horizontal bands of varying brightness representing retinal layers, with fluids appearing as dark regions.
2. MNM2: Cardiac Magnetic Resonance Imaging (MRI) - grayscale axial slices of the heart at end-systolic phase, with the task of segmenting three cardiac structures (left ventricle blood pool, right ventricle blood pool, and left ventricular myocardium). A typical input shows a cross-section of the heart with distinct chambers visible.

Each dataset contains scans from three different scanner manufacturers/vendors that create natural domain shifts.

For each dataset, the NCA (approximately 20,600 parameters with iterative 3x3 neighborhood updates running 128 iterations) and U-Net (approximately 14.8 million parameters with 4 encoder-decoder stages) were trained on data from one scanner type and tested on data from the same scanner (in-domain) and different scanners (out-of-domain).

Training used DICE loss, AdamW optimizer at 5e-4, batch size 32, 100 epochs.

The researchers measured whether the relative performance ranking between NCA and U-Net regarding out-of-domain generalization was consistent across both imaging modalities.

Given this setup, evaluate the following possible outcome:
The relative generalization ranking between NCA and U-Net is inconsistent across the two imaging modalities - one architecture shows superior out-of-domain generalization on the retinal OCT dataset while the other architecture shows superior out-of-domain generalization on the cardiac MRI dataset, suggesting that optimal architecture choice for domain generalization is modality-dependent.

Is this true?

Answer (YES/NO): NO